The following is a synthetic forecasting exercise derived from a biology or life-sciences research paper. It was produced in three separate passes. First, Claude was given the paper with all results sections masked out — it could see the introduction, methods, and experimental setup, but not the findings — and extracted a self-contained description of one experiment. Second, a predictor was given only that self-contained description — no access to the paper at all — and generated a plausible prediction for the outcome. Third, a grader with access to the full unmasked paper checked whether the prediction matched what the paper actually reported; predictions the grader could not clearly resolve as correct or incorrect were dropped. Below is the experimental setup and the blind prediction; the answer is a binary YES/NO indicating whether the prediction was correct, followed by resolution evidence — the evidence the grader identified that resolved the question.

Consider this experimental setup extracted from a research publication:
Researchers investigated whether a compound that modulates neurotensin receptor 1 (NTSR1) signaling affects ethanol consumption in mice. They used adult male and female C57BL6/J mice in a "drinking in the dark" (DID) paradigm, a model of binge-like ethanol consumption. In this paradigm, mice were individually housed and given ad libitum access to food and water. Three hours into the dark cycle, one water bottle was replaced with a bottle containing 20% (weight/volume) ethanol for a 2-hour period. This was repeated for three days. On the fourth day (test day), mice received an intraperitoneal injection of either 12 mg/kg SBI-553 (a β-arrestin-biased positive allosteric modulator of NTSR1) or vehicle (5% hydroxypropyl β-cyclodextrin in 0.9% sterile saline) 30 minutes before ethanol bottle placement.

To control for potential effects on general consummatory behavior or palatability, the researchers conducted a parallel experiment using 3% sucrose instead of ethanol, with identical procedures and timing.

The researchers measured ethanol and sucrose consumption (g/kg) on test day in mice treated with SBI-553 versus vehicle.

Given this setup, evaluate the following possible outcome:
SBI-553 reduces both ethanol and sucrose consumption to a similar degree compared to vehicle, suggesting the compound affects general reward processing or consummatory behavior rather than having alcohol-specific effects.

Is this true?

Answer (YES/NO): NO